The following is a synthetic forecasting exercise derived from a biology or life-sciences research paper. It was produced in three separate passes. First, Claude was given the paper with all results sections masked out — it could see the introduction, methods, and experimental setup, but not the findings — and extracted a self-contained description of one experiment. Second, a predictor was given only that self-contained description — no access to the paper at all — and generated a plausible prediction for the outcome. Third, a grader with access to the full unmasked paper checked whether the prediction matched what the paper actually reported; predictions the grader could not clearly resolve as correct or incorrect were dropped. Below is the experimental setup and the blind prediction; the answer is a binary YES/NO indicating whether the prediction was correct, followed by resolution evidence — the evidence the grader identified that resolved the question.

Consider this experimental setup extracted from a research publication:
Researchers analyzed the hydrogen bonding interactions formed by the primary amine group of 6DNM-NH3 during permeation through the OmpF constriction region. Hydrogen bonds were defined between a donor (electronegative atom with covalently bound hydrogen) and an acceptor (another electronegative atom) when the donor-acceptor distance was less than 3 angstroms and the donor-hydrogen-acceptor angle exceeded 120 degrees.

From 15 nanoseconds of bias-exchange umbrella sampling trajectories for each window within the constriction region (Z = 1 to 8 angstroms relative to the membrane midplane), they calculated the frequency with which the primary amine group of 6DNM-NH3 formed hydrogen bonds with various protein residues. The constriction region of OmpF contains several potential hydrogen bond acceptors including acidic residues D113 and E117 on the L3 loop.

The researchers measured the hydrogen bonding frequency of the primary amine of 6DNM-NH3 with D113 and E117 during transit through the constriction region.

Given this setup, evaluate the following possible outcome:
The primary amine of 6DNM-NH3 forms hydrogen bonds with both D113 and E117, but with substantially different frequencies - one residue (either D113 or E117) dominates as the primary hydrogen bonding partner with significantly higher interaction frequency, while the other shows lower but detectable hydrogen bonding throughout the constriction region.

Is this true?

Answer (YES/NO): NO